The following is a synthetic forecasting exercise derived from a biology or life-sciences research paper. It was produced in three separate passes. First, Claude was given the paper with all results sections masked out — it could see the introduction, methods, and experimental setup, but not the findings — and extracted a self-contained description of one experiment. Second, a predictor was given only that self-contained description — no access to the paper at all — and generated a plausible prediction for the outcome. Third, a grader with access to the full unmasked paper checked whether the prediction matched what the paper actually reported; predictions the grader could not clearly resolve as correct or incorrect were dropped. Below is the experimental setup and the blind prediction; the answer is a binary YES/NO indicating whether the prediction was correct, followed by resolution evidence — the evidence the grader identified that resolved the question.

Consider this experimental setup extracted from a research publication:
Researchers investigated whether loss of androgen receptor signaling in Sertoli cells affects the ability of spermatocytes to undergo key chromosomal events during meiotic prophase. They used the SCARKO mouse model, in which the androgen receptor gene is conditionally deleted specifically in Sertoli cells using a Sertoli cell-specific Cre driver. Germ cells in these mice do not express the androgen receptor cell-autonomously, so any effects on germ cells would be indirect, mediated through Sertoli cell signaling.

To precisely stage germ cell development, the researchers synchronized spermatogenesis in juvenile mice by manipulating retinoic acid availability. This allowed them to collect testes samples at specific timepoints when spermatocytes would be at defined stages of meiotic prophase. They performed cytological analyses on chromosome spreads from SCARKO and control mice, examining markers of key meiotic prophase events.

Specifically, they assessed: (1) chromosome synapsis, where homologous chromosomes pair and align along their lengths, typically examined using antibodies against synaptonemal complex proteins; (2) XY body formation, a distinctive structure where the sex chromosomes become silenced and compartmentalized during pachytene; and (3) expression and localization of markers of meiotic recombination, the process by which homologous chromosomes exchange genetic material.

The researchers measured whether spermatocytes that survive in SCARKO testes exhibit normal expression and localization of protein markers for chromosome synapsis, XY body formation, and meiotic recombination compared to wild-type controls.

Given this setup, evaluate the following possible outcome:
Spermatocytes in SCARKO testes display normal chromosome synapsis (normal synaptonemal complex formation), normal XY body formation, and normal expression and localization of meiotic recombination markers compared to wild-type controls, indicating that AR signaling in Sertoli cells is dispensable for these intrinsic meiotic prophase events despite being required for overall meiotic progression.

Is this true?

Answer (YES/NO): NO